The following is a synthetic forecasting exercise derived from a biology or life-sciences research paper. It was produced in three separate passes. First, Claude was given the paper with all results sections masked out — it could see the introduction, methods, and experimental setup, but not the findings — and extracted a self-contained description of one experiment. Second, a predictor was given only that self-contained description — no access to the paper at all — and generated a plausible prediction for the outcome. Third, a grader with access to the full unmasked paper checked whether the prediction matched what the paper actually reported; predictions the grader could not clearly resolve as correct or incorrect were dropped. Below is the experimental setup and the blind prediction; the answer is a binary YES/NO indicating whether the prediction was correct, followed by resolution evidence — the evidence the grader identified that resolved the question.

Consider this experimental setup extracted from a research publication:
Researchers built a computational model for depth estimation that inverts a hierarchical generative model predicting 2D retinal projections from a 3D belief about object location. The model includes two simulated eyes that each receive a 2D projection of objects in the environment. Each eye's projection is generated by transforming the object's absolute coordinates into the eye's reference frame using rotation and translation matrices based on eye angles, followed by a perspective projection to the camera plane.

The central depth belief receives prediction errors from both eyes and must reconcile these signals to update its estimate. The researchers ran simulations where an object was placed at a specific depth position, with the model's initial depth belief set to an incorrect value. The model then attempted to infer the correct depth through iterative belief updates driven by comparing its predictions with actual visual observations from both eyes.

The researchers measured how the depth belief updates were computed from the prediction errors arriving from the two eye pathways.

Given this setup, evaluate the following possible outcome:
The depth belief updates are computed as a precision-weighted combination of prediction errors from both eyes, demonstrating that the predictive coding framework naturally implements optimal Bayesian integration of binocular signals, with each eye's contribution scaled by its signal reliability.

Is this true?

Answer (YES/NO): NO